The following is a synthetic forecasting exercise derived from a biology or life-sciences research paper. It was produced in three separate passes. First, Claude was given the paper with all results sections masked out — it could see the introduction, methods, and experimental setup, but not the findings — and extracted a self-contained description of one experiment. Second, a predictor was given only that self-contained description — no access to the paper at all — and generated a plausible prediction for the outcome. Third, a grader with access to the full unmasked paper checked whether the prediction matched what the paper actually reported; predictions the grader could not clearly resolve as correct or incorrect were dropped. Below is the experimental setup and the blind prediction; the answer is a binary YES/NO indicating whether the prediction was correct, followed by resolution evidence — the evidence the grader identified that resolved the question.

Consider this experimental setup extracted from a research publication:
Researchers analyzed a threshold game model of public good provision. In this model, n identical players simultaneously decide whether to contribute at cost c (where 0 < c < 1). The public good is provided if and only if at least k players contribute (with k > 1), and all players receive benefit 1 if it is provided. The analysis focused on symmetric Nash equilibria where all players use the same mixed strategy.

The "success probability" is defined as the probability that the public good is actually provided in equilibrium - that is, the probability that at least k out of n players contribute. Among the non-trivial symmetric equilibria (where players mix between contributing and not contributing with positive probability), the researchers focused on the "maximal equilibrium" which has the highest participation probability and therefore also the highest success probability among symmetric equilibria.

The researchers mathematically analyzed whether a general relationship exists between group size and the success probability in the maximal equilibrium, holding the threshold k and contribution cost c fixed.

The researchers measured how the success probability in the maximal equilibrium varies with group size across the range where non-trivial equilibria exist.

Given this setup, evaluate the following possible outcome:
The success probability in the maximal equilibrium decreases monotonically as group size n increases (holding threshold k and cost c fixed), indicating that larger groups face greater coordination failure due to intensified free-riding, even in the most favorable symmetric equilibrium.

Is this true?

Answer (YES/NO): YES